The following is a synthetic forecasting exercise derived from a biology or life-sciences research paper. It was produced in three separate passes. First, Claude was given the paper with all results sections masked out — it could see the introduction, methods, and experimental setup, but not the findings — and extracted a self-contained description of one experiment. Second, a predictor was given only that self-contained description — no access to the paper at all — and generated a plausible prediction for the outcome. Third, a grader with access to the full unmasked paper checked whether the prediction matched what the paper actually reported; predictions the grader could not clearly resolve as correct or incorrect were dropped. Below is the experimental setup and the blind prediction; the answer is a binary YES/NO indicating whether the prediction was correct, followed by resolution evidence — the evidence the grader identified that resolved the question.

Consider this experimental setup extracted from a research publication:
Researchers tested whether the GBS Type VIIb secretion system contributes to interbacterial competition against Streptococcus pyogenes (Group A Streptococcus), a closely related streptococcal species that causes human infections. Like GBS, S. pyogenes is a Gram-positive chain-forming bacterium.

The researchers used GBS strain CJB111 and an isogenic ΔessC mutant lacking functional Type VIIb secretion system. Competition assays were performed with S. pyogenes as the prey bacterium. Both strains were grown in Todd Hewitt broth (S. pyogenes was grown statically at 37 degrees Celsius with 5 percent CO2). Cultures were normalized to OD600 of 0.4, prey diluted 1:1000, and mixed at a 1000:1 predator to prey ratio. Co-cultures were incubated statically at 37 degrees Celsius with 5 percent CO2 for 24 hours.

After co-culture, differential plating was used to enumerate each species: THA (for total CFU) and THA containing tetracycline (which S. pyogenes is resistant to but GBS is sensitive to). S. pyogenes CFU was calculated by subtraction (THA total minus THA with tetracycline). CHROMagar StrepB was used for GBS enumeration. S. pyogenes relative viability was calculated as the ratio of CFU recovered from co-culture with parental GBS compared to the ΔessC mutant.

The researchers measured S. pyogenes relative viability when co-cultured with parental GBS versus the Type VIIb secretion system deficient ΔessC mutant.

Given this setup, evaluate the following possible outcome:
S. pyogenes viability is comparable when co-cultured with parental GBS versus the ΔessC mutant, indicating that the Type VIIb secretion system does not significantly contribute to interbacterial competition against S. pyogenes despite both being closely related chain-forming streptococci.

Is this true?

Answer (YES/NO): YES